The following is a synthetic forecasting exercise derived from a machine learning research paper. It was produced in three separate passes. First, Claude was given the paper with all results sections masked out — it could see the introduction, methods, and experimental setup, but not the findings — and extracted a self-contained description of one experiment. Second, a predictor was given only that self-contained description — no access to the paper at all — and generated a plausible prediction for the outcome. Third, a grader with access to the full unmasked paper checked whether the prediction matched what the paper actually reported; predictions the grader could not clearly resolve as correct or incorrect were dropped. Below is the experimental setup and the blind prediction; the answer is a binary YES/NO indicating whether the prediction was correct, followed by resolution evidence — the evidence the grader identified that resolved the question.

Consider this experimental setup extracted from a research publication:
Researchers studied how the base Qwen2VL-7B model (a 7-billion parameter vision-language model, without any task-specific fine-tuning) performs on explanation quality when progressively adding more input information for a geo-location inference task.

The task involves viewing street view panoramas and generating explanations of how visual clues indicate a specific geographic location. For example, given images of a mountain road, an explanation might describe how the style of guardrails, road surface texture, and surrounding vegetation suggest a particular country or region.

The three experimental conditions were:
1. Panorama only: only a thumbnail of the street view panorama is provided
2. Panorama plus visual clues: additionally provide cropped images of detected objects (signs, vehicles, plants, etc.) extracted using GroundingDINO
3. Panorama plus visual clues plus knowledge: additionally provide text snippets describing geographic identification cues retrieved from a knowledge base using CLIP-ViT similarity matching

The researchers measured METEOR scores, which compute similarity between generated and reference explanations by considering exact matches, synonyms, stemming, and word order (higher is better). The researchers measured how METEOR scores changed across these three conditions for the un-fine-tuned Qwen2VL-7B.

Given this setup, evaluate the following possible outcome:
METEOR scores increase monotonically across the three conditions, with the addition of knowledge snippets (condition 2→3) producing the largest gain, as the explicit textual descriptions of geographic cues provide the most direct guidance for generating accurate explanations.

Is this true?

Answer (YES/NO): NO